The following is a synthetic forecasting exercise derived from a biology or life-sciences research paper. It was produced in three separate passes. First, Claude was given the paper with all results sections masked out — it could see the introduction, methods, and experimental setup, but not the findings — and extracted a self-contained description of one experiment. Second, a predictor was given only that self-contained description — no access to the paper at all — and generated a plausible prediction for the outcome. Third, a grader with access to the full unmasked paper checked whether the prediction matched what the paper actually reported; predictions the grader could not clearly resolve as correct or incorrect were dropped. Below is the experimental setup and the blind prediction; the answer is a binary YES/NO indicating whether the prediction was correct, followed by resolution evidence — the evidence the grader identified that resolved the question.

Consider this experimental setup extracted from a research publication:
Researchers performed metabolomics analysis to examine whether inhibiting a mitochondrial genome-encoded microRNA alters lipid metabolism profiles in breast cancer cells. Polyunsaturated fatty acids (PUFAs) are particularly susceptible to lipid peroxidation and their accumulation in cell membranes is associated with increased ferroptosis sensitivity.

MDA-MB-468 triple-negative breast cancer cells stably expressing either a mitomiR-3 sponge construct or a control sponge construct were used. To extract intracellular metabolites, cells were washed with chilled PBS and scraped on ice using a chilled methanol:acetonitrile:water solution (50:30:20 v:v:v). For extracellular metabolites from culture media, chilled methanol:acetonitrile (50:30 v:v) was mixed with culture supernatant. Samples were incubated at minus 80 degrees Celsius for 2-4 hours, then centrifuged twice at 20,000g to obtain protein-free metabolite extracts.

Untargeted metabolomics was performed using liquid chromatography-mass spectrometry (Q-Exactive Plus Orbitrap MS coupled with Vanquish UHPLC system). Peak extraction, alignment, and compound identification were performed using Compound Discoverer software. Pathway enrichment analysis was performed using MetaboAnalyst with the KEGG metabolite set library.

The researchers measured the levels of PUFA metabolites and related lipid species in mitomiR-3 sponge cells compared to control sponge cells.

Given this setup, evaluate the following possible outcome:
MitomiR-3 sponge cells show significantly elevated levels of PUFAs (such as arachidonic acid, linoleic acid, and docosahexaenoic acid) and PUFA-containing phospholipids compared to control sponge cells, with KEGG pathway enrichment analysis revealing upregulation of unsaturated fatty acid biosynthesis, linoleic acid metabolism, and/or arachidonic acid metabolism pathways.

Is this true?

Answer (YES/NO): YES